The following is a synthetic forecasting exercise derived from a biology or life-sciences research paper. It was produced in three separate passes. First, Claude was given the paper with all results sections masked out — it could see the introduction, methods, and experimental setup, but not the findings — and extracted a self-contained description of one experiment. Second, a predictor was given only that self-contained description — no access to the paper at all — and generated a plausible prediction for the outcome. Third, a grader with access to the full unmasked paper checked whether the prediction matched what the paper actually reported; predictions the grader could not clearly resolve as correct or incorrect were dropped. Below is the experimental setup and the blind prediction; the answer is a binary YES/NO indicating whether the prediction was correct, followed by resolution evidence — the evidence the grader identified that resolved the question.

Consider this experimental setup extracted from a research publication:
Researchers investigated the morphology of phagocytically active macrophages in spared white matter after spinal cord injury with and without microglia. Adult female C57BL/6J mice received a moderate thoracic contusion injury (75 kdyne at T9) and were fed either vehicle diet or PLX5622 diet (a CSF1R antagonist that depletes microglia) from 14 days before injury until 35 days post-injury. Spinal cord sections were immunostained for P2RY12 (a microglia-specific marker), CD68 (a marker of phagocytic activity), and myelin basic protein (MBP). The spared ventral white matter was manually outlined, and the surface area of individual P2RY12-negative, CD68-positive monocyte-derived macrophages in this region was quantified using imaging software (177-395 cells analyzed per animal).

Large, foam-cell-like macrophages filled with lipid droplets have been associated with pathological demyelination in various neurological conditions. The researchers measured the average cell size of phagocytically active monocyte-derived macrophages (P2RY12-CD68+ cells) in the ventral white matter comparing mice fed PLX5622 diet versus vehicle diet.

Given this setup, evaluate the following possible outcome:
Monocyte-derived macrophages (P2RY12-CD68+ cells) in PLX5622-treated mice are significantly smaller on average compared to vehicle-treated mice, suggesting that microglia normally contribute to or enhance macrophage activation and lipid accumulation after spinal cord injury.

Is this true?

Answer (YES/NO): NO